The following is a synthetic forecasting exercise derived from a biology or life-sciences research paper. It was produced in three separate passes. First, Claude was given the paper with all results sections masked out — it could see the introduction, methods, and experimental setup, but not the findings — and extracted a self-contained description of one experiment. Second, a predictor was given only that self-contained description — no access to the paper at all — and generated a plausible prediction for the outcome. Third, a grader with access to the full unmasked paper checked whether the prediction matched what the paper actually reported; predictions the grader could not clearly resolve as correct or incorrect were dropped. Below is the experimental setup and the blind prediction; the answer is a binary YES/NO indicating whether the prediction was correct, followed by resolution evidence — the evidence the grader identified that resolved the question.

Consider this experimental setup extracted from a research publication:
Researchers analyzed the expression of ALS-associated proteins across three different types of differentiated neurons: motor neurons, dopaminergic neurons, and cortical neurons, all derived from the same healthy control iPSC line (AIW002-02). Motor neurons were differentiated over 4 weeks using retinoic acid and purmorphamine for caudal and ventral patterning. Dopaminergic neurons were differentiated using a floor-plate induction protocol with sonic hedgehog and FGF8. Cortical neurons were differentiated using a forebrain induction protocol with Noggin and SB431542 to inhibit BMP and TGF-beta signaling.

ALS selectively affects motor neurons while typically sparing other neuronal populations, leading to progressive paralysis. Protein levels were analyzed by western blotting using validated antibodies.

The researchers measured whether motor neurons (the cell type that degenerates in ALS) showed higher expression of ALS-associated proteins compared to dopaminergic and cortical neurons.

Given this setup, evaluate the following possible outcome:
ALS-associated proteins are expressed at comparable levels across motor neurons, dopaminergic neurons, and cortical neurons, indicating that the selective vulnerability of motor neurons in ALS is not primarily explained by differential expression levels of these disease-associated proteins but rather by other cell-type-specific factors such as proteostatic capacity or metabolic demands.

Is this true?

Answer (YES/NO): YES